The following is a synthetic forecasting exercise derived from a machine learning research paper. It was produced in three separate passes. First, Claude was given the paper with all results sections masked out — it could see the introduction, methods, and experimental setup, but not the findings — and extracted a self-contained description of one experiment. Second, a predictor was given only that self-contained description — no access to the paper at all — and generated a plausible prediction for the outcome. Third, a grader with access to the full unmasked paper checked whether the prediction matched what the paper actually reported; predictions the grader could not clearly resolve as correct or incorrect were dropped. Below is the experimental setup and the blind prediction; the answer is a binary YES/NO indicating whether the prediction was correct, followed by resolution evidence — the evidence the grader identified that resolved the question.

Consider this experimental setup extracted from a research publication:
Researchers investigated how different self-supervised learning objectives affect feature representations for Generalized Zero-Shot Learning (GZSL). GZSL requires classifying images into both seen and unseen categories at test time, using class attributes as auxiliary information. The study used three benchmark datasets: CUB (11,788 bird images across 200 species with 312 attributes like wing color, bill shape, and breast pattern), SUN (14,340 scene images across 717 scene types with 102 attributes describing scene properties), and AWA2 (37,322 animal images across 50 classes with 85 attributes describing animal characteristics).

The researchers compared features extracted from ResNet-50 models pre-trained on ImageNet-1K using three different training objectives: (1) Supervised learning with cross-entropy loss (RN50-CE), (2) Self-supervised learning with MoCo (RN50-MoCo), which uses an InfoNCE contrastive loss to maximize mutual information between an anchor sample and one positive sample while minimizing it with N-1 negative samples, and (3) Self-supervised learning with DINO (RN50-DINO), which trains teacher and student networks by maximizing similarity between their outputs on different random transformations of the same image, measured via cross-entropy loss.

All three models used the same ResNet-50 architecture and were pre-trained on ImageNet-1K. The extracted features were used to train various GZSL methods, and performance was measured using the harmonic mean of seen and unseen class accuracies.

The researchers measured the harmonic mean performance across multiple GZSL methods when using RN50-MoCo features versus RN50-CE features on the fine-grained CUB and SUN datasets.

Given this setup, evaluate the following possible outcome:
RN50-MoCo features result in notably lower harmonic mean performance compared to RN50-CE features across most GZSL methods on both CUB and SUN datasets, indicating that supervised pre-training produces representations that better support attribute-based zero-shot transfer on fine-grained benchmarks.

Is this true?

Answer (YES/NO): YES